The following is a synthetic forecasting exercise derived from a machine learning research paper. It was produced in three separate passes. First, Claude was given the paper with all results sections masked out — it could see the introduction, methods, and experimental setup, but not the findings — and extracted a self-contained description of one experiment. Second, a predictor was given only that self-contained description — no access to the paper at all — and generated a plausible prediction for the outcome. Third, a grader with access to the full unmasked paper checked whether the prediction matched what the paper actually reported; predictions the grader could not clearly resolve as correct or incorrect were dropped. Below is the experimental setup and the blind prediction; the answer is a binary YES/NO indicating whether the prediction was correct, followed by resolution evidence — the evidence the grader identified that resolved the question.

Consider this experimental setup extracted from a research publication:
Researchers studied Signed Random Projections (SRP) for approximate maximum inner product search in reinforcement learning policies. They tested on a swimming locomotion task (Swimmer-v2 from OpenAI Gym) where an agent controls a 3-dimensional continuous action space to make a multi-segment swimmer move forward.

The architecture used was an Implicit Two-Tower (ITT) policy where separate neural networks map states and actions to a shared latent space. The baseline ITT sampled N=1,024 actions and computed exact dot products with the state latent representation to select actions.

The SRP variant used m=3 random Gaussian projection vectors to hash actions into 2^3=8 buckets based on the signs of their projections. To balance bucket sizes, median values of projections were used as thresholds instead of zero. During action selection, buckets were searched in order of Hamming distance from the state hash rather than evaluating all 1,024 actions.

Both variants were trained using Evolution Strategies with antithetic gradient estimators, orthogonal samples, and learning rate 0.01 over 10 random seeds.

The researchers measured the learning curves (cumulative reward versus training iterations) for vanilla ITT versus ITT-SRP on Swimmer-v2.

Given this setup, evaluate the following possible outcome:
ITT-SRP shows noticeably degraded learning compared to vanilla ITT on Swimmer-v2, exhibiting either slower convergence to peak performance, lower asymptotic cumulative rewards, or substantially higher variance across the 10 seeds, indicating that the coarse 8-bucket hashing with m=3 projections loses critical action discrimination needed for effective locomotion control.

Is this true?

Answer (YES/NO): NO